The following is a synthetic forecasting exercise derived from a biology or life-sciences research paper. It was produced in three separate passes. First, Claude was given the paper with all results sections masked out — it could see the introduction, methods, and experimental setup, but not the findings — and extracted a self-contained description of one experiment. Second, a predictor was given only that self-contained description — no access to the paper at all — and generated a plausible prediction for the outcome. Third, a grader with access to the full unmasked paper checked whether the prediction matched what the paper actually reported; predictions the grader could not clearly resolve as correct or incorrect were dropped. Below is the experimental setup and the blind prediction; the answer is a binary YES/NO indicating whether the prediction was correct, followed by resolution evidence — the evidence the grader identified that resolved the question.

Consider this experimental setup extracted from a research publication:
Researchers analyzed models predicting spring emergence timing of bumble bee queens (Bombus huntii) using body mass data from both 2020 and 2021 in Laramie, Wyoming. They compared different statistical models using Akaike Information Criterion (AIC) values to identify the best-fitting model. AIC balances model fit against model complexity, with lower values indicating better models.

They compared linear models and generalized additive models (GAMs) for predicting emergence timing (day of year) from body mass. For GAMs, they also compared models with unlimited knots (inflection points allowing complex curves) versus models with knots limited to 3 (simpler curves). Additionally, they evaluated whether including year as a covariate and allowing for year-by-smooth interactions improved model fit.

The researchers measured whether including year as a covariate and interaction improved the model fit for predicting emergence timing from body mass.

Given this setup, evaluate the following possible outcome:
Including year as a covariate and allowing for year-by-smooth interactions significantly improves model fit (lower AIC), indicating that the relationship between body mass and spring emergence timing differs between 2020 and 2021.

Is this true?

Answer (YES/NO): YES